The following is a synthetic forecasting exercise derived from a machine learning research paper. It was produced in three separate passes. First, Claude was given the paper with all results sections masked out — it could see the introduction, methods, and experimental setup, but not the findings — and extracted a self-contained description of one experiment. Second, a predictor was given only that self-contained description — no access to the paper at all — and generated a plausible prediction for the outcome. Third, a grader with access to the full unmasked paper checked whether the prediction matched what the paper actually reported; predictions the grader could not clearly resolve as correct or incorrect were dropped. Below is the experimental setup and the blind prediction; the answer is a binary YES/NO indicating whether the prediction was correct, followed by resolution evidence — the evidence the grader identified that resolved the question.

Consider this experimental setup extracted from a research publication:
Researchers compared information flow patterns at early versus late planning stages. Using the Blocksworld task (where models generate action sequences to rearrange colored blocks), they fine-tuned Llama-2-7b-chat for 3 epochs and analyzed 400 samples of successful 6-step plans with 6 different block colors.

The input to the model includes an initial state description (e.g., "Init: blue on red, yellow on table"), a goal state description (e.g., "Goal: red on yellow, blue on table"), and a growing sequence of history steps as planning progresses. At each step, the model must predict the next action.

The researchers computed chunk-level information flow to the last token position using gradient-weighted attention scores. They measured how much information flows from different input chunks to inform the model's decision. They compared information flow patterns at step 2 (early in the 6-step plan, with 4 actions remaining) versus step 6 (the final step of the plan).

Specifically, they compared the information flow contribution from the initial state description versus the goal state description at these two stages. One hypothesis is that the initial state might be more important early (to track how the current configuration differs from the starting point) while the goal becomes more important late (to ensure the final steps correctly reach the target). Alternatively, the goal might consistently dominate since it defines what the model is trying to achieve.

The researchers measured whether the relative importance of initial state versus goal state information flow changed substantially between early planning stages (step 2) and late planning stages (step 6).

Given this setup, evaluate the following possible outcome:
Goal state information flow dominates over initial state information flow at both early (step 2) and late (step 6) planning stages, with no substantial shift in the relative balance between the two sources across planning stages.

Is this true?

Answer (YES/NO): YES